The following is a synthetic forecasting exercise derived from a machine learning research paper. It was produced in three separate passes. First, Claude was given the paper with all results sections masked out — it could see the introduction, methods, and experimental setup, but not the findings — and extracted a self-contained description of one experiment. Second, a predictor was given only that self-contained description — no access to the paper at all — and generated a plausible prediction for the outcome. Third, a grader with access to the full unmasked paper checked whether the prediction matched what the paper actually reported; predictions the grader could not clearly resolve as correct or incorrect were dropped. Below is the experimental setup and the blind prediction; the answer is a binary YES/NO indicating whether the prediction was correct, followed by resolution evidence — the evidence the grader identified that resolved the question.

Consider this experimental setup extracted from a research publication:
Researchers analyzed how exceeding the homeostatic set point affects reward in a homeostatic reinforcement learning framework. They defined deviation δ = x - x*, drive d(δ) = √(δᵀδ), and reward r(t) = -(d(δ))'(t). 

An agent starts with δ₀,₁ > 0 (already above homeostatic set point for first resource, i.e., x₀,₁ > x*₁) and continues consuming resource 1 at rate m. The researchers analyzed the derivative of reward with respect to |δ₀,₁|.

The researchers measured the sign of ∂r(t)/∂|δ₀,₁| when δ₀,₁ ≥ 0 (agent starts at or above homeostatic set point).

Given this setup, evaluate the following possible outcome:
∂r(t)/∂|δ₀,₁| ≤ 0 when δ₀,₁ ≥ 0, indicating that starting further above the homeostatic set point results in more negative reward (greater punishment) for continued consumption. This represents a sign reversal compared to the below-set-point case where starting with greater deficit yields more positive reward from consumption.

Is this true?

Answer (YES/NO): YES